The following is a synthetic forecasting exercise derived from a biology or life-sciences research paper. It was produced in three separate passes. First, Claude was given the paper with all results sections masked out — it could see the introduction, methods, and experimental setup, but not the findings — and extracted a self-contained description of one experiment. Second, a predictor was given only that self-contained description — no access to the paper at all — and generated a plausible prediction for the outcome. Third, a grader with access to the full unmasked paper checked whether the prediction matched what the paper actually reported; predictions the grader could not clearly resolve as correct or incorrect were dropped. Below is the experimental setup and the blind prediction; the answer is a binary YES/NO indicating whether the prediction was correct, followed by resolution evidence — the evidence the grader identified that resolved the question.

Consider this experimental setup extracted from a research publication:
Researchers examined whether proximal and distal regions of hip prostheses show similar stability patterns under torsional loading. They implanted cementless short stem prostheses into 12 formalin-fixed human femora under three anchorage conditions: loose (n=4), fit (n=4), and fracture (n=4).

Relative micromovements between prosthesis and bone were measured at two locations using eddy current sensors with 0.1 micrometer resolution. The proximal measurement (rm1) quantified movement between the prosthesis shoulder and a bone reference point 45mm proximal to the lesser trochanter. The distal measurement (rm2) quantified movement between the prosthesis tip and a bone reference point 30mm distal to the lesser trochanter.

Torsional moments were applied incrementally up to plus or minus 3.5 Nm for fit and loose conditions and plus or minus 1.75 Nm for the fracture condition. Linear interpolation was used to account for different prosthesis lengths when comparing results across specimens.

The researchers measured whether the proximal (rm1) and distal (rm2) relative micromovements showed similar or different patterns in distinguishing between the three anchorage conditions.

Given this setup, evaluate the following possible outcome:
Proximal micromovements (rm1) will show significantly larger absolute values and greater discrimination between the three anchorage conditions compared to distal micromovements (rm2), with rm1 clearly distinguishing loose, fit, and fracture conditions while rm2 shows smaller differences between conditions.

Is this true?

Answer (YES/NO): NO